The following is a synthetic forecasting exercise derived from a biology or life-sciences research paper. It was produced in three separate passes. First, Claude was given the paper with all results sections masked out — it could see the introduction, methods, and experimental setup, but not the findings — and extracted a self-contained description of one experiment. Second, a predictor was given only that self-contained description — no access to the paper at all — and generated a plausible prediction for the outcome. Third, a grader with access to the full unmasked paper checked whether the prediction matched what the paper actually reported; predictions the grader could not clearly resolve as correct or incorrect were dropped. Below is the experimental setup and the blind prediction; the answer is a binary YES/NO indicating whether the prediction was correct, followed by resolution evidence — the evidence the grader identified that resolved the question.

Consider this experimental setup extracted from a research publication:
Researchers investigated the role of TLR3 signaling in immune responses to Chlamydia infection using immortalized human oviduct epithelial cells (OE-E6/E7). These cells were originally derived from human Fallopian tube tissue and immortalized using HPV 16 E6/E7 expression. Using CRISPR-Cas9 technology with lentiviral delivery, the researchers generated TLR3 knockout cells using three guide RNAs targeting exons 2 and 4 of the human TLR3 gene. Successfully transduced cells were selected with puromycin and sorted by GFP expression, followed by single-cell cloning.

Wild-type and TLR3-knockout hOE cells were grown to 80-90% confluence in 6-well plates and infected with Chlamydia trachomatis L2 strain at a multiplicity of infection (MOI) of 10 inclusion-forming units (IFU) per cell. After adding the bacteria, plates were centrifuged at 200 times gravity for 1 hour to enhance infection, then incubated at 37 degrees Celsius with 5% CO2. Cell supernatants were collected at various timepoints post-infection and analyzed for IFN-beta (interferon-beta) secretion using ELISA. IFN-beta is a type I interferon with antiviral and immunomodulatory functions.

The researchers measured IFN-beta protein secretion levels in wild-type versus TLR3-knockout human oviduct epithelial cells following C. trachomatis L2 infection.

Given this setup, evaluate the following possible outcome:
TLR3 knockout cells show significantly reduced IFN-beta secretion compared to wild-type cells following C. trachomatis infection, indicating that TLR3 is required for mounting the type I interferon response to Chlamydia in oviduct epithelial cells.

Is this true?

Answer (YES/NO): YES